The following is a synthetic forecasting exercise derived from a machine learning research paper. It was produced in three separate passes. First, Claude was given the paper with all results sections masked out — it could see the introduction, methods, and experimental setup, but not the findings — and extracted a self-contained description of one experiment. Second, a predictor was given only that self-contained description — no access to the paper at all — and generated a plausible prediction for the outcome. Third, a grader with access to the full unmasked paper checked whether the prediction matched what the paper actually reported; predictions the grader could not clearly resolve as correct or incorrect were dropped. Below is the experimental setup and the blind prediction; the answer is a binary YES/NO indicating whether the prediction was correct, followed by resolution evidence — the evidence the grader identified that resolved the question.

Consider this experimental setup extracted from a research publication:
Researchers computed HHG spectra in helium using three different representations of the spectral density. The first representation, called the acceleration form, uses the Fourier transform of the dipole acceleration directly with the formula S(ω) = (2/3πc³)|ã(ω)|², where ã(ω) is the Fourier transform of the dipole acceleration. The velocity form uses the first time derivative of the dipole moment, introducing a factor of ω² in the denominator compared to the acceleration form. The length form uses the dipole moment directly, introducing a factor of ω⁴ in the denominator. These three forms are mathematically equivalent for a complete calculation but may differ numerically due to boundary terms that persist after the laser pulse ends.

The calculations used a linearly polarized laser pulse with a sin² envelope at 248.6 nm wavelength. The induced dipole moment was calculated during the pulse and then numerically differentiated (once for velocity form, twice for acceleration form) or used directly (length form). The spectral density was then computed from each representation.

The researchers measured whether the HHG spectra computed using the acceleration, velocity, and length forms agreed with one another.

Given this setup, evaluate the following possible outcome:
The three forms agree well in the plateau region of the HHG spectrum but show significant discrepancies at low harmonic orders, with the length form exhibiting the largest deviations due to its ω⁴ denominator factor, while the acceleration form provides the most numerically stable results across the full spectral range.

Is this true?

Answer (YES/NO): NO